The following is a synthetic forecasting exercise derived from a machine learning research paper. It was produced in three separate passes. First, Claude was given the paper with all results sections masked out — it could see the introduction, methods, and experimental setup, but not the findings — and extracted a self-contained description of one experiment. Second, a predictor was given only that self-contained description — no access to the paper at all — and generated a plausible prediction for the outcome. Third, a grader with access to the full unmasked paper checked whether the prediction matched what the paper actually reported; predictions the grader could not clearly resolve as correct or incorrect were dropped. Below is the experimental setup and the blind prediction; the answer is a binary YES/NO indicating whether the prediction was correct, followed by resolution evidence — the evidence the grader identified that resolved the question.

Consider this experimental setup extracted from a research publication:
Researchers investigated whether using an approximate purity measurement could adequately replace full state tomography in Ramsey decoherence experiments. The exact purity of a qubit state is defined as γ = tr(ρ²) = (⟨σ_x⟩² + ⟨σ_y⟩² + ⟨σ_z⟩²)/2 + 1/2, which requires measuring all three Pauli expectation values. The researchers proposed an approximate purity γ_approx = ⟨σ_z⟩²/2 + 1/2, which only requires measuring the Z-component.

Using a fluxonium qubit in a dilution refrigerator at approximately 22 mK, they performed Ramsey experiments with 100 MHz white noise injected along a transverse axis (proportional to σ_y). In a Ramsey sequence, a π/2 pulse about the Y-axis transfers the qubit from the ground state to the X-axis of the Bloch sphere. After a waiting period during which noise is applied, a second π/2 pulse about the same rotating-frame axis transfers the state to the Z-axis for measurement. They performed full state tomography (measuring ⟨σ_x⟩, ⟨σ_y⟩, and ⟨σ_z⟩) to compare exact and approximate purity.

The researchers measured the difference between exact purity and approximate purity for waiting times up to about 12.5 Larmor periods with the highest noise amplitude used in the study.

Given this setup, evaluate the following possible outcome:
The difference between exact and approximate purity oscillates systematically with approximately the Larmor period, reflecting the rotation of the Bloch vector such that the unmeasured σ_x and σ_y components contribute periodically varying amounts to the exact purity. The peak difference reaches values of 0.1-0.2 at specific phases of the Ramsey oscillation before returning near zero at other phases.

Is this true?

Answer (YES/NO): NO